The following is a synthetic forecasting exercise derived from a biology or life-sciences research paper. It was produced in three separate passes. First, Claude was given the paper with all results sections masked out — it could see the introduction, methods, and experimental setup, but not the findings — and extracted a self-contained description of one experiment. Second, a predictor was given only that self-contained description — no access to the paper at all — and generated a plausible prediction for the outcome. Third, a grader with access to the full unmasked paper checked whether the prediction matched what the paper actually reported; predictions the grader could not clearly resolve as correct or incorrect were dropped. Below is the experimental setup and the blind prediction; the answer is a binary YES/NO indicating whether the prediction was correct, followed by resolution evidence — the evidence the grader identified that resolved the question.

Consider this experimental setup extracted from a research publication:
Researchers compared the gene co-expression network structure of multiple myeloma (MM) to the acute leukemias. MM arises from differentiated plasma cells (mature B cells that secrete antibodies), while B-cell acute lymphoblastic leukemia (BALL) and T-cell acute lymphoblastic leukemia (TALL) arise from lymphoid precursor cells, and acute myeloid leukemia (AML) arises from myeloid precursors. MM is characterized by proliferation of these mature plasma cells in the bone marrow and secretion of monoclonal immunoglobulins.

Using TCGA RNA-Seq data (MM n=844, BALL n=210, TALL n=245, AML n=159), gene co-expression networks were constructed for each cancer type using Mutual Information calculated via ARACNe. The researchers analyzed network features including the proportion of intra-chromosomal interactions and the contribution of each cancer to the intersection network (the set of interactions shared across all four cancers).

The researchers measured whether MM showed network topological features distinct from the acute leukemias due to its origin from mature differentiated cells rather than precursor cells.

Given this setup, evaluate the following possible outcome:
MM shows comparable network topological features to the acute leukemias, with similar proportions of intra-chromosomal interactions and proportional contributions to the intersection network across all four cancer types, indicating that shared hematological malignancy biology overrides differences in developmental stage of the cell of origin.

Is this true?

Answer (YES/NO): NO